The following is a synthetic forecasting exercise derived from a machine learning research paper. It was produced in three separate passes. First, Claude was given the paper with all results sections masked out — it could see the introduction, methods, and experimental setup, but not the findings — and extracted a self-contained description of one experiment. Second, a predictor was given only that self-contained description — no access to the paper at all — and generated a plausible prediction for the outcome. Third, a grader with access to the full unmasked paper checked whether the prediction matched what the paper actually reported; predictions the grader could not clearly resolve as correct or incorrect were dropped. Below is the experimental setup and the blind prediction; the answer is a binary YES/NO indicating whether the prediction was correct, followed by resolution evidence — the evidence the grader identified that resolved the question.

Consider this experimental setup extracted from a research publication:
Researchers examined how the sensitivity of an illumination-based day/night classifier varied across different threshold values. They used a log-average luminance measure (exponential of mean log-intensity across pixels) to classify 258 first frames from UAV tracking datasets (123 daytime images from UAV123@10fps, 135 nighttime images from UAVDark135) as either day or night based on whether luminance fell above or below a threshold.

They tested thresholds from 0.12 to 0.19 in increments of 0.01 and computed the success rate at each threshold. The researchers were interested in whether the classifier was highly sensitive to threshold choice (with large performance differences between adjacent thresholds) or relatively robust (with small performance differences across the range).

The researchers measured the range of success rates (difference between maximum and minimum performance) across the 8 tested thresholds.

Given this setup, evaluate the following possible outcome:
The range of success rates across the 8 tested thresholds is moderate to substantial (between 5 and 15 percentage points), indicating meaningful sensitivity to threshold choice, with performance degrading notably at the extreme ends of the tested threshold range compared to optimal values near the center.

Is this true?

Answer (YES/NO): NO